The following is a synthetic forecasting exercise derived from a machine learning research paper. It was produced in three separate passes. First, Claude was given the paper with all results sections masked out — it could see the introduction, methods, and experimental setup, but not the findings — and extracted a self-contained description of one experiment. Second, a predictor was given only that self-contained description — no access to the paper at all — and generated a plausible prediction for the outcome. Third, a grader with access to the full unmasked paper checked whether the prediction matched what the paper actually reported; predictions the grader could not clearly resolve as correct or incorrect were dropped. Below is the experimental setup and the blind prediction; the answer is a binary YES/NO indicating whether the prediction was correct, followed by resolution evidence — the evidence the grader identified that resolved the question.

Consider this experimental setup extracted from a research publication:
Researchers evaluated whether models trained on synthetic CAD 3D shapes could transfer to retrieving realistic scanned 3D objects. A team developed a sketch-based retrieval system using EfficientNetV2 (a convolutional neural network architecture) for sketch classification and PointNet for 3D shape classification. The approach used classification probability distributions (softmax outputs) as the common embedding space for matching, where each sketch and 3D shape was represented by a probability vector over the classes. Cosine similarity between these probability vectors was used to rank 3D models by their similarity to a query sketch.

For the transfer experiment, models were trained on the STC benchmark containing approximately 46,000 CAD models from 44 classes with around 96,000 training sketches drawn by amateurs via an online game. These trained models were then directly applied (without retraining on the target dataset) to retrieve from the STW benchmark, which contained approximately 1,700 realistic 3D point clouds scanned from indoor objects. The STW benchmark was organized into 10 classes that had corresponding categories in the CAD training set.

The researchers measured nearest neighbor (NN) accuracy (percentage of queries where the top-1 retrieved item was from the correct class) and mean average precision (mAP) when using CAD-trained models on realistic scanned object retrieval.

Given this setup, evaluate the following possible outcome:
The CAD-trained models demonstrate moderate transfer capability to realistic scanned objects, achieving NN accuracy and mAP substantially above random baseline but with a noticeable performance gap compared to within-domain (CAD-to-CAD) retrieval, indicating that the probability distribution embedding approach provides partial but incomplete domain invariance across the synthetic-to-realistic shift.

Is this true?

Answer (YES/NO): NO